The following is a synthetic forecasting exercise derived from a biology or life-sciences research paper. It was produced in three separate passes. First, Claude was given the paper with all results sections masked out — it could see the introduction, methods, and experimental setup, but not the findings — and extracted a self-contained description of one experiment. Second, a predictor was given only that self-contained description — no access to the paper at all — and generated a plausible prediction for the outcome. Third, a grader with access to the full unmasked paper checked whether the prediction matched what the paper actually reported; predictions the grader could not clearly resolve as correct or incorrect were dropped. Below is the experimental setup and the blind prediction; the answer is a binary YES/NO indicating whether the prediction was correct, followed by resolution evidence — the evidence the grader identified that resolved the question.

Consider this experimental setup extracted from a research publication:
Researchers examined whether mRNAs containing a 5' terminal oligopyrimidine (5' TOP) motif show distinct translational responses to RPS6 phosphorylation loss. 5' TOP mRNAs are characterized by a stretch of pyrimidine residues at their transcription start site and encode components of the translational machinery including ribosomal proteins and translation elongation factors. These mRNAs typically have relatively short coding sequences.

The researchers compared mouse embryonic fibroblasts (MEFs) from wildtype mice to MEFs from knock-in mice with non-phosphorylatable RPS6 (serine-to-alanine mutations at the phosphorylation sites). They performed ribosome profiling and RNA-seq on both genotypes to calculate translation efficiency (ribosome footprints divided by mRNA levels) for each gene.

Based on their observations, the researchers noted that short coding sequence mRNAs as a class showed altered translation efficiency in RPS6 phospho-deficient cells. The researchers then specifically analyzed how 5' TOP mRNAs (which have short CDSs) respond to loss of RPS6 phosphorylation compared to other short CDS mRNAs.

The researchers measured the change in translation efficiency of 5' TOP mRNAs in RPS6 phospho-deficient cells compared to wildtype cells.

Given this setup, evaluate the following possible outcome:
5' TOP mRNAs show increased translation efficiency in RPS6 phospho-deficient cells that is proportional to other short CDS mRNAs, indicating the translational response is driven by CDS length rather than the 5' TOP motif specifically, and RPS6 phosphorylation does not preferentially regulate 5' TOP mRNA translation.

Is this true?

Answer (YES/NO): NO